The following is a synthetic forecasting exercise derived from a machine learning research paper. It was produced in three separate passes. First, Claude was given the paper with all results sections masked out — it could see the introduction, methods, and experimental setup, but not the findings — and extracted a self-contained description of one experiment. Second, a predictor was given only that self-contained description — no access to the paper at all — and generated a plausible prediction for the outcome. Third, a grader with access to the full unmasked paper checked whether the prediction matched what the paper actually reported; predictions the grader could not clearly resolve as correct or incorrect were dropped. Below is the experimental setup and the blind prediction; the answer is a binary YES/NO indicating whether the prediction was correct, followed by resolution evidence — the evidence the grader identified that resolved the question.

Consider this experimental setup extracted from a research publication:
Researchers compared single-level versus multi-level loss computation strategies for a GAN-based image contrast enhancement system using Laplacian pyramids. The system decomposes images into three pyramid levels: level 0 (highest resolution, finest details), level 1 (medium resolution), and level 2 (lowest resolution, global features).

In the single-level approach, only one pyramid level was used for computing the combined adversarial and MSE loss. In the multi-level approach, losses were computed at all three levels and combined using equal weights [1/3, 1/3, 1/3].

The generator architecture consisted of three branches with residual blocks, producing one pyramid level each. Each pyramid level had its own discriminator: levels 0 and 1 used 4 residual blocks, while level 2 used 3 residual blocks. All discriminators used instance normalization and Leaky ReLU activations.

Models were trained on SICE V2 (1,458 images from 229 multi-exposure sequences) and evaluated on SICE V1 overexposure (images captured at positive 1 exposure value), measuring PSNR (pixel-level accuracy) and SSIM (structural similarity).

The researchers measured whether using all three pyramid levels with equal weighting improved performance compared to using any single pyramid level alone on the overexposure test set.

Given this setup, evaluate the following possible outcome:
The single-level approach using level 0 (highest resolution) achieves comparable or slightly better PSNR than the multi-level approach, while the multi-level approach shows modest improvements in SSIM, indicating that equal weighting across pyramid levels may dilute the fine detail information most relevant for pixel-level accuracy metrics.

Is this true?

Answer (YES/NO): NO